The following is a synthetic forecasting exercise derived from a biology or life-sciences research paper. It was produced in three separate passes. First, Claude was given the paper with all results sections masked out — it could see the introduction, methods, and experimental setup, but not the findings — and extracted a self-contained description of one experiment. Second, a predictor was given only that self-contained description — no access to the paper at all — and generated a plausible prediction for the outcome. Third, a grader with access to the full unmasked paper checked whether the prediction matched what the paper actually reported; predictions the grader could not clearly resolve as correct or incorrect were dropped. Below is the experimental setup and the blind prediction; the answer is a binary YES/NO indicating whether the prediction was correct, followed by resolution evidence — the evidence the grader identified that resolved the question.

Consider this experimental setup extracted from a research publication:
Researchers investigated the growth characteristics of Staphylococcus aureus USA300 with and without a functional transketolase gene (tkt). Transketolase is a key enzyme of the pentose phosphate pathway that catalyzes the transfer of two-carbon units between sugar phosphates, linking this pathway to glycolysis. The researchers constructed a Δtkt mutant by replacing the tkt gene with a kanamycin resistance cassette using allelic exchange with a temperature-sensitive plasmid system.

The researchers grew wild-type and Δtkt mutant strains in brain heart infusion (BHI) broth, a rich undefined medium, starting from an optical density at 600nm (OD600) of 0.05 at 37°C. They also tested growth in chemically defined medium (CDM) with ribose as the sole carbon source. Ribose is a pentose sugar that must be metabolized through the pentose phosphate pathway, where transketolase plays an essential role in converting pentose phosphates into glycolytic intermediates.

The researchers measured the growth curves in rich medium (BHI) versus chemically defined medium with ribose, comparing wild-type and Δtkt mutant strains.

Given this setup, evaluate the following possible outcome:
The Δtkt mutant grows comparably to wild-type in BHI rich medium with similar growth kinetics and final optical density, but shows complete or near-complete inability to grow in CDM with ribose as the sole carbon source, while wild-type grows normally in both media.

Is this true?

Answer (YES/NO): NO